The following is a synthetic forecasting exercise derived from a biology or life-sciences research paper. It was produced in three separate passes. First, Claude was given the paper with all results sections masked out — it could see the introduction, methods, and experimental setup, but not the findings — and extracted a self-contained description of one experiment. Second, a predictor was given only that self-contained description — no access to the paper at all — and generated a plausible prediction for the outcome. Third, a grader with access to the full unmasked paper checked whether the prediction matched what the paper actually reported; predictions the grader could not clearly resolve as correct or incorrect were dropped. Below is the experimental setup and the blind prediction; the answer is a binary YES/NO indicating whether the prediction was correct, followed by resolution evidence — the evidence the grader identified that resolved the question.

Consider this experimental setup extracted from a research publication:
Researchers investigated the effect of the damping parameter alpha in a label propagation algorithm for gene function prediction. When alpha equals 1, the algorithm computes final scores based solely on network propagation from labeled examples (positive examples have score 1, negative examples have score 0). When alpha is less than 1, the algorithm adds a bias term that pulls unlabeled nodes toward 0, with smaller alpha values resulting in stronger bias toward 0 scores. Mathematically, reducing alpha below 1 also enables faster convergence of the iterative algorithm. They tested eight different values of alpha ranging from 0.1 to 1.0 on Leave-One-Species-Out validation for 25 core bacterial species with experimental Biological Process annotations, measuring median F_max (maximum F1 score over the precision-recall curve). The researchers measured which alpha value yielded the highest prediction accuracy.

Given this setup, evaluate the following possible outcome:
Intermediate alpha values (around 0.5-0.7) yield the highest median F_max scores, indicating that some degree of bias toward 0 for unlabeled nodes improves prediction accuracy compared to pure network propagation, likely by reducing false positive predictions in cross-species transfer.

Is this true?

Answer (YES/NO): NO